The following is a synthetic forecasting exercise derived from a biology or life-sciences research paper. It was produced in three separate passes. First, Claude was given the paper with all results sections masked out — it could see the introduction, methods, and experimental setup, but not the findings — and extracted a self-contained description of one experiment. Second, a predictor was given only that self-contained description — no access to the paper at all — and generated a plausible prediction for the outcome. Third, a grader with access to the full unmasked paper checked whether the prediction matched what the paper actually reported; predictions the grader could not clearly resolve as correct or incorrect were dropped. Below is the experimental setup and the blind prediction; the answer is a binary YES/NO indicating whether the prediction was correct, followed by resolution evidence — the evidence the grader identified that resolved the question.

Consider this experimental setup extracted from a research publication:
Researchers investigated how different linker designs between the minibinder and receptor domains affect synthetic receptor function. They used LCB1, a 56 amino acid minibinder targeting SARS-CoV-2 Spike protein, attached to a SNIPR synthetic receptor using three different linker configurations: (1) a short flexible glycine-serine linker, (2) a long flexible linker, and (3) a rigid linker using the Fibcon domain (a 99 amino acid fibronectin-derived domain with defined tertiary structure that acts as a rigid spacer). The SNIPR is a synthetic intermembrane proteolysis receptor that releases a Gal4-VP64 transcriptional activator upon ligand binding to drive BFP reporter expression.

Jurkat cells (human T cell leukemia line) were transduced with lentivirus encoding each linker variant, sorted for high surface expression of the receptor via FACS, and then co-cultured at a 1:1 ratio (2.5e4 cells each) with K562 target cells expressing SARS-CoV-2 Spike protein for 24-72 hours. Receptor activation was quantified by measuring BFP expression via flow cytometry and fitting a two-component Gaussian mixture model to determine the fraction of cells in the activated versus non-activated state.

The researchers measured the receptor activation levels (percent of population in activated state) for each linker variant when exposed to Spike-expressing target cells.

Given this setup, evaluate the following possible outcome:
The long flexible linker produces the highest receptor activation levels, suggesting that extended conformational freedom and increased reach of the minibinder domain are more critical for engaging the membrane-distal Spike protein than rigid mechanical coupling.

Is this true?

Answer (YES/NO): NO